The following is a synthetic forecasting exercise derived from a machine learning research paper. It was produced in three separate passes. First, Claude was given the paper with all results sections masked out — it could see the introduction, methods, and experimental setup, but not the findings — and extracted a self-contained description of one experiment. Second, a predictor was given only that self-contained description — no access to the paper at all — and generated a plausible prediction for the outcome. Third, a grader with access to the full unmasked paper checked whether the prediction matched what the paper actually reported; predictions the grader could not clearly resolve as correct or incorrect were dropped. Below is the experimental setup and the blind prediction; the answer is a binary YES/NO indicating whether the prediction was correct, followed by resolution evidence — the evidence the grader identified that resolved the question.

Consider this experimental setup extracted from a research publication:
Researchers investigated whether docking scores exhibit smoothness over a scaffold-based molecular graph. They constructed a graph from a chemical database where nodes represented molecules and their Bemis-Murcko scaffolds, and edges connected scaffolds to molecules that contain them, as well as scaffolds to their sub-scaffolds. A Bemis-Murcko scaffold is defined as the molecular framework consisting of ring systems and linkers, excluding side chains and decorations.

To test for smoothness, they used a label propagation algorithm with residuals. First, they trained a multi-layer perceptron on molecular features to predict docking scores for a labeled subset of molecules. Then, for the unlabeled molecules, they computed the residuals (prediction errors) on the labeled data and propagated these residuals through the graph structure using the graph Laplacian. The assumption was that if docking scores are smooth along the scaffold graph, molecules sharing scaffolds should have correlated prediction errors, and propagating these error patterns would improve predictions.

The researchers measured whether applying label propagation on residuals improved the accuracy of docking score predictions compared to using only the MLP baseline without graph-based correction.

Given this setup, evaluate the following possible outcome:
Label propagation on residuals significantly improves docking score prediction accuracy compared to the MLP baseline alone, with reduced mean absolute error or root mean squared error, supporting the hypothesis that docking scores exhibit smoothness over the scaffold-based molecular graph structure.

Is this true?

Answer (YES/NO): NO